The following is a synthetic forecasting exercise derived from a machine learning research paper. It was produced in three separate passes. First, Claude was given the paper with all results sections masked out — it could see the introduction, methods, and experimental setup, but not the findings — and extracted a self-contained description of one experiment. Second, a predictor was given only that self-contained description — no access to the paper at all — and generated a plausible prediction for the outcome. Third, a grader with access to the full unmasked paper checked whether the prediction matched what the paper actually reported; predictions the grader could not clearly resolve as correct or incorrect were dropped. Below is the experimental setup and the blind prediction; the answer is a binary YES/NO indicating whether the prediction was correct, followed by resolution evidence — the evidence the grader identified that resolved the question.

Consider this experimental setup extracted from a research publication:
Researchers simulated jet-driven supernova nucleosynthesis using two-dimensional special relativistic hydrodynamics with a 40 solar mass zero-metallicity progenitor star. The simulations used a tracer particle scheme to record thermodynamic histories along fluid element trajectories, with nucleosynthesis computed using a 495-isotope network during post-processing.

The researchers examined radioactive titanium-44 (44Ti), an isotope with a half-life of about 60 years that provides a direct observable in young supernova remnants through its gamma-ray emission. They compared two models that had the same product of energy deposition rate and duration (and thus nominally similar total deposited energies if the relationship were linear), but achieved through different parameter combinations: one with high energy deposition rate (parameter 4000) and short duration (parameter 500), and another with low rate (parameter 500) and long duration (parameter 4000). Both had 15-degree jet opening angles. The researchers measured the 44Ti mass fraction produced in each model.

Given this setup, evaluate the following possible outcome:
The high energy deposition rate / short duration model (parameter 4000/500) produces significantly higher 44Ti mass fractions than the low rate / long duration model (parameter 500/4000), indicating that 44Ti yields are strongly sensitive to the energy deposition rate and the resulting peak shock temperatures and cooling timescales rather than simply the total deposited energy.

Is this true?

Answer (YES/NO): YES